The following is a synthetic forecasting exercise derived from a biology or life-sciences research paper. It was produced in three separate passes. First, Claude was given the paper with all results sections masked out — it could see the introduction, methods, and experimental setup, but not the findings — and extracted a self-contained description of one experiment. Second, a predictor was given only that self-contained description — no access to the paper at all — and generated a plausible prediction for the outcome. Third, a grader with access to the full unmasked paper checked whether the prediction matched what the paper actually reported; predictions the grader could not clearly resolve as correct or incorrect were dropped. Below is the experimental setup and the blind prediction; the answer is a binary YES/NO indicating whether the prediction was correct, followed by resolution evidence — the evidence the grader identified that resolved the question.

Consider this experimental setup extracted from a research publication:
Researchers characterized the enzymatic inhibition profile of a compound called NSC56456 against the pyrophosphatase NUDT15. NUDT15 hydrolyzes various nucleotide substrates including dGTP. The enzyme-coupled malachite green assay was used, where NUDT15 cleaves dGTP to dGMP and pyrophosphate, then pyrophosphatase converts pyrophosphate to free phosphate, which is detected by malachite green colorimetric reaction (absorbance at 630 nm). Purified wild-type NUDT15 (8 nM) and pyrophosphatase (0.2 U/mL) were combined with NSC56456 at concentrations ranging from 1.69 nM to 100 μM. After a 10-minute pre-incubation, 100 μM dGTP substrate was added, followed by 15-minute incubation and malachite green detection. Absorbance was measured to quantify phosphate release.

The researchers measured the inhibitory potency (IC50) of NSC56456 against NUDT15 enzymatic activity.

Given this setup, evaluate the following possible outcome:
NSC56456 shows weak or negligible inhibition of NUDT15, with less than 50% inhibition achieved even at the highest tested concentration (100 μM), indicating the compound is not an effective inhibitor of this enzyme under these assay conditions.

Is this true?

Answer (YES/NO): NO